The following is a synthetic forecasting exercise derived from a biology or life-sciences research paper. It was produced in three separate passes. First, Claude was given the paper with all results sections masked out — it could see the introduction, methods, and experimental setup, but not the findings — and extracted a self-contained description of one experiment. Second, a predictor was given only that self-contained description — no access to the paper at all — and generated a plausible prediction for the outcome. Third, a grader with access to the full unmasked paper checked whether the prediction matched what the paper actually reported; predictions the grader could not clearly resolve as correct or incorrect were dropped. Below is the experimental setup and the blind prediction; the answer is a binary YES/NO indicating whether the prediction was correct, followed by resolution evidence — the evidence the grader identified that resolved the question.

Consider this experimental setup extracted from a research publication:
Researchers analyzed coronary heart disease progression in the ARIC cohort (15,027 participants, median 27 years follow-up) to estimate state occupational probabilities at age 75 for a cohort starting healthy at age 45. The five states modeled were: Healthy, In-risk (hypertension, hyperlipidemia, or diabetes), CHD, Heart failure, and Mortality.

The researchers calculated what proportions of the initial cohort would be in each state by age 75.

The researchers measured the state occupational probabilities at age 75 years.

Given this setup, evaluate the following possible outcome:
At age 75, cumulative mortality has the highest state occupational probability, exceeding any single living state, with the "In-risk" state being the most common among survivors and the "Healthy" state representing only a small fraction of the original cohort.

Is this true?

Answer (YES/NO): YES